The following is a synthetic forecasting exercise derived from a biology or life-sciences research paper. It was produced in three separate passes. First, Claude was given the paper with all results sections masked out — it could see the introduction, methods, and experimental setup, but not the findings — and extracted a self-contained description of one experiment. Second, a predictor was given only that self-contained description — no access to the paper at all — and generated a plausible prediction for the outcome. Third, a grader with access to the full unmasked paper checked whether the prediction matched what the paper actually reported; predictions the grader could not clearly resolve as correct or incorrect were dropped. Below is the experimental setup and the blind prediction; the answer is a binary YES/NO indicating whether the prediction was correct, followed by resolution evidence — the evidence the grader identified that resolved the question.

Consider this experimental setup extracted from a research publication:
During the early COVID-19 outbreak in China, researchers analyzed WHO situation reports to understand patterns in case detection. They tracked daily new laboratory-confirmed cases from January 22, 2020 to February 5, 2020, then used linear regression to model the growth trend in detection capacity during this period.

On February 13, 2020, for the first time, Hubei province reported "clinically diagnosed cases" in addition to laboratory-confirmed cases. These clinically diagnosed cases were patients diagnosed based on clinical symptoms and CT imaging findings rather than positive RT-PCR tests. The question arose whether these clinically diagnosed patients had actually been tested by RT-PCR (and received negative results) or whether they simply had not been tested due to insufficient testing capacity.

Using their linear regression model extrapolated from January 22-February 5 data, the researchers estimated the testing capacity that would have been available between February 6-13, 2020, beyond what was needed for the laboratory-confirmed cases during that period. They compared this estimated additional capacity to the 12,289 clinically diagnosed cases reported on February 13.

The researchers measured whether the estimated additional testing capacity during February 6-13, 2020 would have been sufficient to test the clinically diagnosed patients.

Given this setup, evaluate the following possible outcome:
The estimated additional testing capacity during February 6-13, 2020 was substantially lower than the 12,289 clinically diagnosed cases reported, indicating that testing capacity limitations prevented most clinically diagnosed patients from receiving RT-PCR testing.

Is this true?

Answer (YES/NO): NO